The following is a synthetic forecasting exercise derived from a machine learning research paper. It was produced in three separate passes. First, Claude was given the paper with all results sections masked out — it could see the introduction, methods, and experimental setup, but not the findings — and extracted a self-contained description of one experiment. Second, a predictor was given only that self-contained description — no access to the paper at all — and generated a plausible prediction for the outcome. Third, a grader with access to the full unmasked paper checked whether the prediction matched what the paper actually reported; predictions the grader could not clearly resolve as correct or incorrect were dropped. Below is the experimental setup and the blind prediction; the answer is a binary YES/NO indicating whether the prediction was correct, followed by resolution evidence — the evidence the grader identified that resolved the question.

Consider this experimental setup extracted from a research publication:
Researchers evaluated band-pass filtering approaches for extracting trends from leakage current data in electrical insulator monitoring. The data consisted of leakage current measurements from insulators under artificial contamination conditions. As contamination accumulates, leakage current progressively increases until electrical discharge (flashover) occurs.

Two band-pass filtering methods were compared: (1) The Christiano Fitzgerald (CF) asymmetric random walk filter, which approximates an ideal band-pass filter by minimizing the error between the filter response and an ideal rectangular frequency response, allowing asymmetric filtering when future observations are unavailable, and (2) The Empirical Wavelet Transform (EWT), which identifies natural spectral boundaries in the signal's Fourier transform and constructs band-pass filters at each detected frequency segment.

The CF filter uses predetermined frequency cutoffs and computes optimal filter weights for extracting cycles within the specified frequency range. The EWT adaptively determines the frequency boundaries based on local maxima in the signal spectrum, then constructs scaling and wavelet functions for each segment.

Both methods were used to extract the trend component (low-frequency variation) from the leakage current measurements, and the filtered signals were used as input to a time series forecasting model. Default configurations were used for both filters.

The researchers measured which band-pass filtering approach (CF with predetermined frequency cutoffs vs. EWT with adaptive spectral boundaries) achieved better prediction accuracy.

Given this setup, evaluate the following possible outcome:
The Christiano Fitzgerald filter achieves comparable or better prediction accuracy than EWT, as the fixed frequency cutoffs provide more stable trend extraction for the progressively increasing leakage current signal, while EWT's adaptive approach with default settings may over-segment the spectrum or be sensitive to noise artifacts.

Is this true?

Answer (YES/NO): NO